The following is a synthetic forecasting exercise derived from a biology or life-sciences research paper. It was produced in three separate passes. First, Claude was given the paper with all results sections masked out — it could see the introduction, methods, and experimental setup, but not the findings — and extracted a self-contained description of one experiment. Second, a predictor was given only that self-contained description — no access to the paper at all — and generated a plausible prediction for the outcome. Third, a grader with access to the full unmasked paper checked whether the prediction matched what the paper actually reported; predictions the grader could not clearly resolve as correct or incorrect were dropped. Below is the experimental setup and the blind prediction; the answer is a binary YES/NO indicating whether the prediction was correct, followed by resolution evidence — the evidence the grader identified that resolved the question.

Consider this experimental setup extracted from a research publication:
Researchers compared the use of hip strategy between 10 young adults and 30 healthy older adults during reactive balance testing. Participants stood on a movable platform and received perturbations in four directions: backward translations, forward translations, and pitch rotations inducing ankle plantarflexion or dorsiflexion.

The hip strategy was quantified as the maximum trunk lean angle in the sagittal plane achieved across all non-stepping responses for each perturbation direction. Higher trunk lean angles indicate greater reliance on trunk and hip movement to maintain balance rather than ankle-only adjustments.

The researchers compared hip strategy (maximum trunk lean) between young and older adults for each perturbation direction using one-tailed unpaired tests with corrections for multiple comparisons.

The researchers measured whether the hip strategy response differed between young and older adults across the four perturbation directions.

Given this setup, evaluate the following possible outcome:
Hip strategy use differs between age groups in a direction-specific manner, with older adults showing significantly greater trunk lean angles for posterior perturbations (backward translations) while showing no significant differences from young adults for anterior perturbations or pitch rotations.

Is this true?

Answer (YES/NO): NO